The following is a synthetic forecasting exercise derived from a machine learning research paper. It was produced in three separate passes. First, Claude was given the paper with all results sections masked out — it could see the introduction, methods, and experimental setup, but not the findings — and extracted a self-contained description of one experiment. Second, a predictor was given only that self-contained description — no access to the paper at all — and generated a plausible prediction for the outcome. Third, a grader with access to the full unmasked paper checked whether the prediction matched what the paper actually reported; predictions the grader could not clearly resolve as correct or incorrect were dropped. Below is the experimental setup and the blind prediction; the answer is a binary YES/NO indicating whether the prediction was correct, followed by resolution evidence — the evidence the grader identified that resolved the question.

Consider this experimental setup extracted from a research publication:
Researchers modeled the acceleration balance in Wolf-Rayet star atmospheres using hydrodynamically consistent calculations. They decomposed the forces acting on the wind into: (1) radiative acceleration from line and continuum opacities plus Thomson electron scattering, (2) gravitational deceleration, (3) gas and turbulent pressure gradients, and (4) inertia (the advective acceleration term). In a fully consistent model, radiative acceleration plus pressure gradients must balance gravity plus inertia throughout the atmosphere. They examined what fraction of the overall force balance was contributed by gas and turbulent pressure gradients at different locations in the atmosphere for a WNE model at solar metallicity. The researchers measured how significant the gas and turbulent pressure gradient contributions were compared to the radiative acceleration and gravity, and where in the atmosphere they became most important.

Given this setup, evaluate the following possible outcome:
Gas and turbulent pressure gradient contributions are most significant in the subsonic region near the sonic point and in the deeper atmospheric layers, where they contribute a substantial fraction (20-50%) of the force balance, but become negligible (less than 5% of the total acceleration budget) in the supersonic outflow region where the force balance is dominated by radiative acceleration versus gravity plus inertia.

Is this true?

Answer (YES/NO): NO